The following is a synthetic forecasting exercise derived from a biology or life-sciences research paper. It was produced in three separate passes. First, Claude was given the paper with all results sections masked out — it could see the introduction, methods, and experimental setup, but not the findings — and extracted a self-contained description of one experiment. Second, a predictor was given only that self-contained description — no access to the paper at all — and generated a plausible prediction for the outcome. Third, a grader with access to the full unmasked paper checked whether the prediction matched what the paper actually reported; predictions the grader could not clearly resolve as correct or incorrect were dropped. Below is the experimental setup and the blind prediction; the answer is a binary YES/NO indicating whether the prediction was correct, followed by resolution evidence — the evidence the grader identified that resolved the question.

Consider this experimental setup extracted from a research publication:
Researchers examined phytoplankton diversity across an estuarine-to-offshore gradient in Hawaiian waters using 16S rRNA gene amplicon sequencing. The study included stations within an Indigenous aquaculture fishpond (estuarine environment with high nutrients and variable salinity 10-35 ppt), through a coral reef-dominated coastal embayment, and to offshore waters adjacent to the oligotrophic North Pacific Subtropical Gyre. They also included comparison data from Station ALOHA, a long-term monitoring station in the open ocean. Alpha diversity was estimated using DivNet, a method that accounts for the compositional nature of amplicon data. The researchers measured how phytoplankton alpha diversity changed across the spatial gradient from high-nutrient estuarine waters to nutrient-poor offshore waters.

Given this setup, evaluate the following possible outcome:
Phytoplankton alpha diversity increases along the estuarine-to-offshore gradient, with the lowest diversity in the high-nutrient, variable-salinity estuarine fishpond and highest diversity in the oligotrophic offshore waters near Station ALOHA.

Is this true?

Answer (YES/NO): NO